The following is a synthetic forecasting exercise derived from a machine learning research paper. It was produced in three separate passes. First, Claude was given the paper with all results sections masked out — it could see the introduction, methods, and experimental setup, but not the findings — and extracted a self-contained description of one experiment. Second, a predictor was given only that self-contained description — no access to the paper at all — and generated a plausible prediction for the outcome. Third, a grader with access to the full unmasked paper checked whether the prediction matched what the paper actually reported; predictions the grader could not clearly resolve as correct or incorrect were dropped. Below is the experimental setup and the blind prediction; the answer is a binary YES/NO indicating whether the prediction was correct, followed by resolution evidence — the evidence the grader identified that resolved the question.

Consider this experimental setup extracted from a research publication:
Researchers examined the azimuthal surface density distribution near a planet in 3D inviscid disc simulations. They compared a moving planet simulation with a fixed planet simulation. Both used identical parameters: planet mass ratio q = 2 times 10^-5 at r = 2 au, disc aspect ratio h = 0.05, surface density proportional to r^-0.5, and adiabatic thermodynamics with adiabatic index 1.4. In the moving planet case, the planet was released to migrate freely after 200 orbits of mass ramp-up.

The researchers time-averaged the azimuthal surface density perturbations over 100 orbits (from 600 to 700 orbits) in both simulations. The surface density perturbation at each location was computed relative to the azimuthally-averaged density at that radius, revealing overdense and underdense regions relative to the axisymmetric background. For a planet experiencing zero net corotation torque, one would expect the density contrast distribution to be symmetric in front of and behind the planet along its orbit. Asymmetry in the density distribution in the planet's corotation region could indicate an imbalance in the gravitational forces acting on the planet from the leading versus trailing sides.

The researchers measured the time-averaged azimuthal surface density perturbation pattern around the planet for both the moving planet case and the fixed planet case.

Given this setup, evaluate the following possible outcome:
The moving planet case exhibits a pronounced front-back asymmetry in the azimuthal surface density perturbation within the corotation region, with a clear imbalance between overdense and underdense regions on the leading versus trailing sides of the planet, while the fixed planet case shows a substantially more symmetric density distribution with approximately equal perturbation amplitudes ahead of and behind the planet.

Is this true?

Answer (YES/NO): YES